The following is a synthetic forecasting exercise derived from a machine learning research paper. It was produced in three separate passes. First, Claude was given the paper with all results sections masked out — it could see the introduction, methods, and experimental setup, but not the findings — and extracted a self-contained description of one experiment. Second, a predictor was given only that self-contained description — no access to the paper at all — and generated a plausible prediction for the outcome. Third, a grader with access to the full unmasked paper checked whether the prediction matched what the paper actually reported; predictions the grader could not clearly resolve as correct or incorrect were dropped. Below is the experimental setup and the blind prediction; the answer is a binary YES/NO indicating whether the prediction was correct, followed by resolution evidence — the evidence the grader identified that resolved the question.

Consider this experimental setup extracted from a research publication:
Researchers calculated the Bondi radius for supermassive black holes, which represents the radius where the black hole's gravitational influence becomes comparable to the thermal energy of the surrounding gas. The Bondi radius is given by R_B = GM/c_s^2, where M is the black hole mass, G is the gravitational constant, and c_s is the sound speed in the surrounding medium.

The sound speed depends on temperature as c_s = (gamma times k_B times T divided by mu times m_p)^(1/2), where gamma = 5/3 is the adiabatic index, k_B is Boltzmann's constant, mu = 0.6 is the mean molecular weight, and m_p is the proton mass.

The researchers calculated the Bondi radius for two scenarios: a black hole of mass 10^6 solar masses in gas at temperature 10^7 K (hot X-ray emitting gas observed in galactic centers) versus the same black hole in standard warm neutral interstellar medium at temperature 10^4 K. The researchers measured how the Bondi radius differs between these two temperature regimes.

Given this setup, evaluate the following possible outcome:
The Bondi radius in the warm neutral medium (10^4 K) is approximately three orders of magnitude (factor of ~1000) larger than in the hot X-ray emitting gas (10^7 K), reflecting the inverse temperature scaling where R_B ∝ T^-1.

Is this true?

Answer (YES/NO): YES